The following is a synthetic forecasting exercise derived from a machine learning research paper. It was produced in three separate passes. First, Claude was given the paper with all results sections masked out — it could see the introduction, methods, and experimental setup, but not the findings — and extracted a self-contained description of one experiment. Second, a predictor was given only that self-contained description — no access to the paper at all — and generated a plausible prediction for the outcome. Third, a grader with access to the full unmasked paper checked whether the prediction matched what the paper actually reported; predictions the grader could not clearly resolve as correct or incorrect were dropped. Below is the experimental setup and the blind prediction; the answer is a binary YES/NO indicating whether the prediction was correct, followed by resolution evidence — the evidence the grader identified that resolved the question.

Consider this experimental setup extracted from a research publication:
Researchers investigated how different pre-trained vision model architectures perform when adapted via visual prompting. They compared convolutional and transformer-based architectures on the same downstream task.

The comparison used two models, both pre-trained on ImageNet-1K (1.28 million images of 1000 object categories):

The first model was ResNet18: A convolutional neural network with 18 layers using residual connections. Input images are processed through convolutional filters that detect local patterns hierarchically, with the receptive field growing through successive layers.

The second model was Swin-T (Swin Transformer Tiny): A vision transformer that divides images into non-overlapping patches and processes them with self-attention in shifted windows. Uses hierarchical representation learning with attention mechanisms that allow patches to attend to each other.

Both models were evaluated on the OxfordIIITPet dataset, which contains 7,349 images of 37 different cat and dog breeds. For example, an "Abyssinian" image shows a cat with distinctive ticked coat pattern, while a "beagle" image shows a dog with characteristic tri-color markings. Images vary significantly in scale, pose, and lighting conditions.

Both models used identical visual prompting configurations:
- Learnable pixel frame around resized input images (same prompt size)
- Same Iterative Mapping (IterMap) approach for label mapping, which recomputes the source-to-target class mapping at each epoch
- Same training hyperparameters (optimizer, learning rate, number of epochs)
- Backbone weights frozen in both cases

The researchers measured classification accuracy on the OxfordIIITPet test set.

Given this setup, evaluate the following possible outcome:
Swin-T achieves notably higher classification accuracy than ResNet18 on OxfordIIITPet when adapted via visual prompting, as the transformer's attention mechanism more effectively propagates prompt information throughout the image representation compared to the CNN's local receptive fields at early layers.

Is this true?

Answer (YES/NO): YES